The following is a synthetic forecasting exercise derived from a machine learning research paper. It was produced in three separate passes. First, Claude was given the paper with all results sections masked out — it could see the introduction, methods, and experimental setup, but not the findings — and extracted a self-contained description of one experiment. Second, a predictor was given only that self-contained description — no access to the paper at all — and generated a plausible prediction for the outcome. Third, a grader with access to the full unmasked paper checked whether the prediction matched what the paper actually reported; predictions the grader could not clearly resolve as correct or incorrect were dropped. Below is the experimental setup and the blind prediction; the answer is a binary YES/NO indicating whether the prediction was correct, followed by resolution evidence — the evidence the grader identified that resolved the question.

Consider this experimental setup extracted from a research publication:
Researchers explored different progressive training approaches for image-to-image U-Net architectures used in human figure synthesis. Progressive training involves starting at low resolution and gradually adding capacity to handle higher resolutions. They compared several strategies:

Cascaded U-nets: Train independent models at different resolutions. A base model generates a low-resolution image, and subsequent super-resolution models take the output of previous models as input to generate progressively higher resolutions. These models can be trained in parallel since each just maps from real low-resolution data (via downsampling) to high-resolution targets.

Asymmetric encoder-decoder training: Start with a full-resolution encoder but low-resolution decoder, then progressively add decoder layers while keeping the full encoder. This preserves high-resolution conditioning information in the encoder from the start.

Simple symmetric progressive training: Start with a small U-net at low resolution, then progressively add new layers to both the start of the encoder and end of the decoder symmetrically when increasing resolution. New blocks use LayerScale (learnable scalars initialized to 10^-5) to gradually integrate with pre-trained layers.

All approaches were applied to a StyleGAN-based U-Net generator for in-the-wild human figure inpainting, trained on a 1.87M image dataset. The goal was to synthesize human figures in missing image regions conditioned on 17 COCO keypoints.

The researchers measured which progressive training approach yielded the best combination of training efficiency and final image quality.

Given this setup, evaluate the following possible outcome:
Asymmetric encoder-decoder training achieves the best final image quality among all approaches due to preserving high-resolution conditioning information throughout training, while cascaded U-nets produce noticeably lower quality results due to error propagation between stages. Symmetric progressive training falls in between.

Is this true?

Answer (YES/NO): NO